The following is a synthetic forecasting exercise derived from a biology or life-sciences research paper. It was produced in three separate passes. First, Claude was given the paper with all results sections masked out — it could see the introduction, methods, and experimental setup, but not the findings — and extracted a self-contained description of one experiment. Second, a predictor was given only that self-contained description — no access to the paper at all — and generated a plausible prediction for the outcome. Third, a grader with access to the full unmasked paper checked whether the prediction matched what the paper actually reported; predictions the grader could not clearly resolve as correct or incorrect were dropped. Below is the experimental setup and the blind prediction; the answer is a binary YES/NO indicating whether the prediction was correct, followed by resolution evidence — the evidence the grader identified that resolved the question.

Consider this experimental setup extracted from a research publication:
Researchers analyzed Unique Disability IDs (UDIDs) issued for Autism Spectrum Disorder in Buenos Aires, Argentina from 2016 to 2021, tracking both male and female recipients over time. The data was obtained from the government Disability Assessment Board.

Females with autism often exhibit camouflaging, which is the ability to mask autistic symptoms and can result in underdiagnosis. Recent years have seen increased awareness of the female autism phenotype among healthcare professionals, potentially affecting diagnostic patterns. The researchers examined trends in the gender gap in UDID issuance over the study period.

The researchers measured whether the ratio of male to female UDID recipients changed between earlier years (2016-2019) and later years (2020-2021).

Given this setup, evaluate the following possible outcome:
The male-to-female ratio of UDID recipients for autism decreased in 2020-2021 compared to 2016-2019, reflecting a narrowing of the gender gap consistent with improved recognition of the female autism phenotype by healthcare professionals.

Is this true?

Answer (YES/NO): YES